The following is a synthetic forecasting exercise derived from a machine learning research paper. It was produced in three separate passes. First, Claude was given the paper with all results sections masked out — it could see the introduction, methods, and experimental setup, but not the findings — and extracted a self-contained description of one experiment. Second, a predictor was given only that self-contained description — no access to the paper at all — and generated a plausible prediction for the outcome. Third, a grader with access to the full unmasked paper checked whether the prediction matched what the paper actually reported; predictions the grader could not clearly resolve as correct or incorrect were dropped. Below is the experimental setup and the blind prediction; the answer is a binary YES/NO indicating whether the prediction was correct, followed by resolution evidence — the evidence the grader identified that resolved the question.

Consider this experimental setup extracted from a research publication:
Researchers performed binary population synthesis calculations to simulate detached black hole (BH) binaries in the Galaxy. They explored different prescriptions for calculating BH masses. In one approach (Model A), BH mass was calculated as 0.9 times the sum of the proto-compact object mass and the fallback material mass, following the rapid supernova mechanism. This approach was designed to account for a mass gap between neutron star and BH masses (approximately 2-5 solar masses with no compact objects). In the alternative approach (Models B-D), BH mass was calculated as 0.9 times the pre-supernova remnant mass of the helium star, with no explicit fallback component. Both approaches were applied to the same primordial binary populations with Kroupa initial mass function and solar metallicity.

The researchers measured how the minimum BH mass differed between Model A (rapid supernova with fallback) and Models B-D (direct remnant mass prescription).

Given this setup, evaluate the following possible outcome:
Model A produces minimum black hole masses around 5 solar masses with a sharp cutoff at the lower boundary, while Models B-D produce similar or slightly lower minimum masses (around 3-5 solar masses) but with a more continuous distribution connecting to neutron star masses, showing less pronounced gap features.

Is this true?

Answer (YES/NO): NO